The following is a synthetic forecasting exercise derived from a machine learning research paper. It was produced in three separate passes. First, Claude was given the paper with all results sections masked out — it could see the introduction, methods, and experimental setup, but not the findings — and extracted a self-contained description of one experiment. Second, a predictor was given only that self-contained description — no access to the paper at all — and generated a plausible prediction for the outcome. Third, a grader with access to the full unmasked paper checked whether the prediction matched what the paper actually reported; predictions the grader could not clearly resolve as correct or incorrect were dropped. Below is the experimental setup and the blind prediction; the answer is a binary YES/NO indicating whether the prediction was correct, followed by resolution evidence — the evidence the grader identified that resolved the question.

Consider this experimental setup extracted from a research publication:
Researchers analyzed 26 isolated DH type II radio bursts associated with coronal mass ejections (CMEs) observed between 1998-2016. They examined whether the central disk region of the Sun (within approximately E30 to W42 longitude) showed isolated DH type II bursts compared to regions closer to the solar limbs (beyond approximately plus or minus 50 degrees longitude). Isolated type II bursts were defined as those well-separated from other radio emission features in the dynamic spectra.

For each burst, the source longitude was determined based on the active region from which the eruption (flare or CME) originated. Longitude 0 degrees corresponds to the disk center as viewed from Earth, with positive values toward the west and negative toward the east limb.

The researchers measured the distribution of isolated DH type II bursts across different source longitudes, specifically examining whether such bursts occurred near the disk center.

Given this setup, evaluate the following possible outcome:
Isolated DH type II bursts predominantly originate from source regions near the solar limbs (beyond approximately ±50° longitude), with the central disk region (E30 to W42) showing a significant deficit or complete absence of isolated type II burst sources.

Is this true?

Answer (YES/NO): YES